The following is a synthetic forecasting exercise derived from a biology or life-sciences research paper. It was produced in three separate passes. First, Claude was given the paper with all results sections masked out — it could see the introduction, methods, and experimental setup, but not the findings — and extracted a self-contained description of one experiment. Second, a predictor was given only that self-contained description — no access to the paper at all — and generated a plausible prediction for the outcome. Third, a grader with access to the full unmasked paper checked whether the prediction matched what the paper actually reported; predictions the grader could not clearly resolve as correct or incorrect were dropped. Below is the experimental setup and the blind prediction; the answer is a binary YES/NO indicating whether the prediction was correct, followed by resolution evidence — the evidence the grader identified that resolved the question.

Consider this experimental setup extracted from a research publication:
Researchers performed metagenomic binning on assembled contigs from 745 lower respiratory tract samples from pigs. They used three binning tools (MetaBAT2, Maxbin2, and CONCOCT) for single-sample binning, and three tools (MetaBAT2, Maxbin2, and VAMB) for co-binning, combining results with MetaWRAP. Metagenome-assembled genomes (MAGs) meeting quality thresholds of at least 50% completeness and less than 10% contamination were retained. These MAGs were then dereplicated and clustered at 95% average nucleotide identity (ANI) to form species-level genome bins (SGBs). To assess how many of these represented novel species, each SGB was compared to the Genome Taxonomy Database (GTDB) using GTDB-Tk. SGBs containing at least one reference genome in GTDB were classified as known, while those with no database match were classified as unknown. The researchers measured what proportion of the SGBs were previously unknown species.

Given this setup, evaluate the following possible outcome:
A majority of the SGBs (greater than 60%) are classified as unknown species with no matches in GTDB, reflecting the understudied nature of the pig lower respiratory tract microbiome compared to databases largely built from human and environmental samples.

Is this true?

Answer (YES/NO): NO